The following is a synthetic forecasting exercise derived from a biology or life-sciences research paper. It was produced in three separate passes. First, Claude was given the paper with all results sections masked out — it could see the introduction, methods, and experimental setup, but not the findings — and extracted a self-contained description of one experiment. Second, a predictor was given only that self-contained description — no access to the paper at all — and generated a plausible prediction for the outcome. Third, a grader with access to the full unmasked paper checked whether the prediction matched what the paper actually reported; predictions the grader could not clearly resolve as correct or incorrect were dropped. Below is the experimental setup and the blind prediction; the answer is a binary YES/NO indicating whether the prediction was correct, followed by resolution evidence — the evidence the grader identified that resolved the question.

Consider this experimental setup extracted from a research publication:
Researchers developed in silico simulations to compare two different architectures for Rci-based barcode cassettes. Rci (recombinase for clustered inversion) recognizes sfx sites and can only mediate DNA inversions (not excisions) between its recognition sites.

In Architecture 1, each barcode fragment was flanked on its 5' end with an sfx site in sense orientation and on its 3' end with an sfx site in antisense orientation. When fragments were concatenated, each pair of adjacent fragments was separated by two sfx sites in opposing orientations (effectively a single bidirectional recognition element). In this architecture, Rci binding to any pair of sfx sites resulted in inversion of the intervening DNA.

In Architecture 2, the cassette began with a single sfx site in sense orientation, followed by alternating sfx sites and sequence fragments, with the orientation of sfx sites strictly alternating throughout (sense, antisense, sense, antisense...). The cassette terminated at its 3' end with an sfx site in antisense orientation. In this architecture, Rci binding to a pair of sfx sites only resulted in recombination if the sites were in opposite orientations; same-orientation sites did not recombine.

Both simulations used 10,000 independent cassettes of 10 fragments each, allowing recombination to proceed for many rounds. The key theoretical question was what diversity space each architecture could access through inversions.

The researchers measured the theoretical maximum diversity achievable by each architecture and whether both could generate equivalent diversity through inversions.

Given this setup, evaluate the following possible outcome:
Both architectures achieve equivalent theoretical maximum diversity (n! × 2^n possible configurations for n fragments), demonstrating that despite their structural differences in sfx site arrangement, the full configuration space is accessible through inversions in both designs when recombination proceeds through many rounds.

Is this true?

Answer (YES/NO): NO